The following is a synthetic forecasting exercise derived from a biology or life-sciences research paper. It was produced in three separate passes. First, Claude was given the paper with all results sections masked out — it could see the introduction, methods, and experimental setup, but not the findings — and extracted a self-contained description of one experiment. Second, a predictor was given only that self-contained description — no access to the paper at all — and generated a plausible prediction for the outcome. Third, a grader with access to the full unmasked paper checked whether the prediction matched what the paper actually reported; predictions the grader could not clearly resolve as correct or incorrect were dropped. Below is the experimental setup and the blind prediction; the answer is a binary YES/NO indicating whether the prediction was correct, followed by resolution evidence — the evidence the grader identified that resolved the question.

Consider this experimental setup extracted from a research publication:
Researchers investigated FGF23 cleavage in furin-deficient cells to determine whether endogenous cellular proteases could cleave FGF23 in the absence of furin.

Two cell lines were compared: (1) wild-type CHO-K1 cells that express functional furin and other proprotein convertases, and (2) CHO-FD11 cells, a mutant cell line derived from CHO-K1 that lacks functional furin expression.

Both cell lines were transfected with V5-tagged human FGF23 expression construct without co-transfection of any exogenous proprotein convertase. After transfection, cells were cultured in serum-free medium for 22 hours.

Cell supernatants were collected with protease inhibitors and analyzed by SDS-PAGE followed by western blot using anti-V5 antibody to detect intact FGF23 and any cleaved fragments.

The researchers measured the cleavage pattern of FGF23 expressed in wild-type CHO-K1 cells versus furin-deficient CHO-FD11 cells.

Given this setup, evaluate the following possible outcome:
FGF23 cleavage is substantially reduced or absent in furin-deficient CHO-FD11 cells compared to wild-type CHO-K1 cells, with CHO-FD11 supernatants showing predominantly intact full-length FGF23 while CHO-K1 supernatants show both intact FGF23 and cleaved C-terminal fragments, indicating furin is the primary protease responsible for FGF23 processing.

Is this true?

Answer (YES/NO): YES